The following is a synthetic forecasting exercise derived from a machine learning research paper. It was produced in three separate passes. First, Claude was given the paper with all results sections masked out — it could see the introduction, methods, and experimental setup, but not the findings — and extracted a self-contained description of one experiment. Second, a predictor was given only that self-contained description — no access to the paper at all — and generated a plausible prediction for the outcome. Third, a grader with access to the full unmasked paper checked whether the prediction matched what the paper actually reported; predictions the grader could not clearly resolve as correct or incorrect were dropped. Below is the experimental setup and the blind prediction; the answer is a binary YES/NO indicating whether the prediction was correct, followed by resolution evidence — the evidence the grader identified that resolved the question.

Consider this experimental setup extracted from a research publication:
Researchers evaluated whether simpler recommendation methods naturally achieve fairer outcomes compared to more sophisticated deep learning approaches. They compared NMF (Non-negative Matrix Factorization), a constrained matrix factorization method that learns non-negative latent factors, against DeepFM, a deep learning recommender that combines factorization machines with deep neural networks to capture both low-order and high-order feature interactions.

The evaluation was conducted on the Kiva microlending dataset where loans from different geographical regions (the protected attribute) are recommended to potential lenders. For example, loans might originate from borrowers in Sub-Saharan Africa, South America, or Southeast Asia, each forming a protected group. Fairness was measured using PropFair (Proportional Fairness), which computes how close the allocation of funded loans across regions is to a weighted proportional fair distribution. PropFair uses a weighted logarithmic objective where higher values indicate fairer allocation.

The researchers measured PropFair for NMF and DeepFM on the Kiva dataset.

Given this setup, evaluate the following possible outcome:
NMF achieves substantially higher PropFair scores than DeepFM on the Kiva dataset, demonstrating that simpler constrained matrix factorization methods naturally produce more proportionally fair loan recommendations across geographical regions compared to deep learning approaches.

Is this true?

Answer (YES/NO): NO